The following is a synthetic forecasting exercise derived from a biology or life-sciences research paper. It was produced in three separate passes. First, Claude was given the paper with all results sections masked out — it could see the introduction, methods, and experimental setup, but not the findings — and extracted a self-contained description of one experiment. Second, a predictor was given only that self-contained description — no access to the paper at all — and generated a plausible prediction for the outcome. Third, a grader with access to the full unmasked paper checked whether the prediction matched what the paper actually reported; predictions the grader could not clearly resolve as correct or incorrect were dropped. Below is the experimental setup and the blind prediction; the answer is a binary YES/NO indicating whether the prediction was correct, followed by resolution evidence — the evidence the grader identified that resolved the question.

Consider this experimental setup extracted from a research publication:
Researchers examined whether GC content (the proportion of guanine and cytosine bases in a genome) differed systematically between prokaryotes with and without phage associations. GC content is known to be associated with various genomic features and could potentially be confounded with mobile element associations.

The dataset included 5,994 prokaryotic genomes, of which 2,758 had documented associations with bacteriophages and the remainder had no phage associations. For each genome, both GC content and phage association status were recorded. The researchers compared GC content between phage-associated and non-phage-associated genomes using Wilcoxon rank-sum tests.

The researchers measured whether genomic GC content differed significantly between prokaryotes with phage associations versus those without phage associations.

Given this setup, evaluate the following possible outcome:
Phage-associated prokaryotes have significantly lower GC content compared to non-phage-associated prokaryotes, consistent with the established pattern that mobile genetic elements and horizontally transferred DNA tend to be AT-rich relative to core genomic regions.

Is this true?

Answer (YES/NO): NO